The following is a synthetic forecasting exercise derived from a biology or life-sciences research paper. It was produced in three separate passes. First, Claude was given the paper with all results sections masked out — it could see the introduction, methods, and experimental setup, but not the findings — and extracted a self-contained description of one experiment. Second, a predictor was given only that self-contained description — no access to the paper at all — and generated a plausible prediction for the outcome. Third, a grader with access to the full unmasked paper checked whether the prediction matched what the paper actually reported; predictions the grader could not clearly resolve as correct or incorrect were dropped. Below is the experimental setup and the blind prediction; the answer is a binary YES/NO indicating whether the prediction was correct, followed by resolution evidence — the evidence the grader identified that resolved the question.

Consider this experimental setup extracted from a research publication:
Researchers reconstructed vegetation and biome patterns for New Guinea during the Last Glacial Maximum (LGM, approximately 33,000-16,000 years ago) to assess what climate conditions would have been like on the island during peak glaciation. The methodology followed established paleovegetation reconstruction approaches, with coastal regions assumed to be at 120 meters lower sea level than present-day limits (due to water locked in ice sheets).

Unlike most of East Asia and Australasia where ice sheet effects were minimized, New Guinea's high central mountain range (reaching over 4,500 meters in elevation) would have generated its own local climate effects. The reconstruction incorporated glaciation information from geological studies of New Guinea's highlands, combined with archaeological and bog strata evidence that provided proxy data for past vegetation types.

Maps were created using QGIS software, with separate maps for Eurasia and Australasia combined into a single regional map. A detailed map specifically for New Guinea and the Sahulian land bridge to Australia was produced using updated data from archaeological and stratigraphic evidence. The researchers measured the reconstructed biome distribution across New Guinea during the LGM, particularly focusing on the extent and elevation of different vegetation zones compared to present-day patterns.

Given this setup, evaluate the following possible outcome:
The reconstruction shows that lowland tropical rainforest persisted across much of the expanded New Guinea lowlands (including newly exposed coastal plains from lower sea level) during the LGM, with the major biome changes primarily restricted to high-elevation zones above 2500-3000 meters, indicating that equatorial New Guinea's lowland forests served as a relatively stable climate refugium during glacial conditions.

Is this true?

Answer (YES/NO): NO